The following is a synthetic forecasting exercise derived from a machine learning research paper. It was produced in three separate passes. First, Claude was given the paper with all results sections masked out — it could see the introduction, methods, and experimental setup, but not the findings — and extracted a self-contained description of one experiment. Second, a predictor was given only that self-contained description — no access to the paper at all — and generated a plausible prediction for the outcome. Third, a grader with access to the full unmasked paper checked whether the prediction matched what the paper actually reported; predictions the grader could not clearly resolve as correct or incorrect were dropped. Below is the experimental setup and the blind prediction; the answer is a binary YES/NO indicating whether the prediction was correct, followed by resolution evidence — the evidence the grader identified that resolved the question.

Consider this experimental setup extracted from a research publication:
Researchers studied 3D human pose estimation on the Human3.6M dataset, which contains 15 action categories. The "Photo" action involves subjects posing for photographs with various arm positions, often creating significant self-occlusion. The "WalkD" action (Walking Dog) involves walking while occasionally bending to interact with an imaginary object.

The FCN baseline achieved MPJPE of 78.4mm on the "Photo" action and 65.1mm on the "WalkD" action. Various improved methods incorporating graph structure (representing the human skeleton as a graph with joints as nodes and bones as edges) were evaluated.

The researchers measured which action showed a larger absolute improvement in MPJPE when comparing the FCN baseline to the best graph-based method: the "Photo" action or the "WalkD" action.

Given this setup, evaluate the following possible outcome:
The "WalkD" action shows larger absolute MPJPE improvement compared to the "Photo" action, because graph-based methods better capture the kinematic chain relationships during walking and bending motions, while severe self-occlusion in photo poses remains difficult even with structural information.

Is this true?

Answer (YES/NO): NO